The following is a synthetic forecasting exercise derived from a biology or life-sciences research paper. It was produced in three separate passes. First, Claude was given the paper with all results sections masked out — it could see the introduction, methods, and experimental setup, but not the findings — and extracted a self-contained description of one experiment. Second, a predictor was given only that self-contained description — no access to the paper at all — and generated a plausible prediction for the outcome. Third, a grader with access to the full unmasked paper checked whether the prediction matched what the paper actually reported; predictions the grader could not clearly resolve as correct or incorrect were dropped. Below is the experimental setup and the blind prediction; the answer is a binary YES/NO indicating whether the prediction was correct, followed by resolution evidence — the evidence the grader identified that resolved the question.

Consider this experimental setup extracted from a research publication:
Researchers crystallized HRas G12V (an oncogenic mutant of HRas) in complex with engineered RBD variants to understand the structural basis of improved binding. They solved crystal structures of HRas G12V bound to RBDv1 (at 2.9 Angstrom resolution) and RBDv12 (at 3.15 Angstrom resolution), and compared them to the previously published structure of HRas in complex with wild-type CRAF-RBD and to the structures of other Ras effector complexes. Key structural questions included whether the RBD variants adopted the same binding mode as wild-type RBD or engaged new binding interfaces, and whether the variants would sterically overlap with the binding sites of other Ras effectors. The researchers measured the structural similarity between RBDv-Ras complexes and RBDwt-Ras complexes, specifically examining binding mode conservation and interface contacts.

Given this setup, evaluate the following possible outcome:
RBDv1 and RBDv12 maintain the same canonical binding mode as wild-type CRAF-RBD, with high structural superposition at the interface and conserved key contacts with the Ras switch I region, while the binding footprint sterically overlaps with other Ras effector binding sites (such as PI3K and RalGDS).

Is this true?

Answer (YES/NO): YES